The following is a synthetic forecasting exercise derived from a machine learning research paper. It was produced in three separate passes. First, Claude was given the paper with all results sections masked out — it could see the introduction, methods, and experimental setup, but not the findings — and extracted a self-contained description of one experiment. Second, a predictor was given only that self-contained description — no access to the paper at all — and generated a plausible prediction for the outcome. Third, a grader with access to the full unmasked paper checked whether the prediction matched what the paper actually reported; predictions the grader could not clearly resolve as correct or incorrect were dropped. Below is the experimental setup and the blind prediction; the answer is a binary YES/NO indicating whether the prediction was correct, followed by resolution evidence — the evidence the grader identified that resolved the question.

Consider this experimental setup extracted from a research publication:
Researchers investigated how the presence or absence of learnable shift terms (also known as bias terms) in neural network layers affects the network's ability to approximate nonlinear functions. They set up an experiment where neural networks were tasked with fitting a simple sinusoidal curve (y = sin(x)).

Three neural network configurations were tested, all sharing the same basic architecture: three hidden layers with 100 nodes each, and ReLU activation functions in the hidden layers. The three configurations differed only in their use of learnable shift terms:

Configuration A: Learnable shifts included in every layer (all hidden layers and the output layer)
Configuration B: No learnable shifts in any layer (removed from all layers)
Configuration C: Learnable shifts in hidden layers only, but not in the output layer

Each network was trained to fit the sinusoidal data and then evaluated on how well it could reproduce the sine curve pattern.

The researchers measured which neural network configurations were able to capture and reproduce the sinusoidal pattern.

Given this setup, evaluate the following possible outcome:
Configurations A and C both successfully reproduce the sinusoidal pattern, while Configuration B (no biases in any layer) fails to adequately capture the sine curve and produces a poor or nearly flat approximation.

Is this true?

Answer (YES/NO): YES